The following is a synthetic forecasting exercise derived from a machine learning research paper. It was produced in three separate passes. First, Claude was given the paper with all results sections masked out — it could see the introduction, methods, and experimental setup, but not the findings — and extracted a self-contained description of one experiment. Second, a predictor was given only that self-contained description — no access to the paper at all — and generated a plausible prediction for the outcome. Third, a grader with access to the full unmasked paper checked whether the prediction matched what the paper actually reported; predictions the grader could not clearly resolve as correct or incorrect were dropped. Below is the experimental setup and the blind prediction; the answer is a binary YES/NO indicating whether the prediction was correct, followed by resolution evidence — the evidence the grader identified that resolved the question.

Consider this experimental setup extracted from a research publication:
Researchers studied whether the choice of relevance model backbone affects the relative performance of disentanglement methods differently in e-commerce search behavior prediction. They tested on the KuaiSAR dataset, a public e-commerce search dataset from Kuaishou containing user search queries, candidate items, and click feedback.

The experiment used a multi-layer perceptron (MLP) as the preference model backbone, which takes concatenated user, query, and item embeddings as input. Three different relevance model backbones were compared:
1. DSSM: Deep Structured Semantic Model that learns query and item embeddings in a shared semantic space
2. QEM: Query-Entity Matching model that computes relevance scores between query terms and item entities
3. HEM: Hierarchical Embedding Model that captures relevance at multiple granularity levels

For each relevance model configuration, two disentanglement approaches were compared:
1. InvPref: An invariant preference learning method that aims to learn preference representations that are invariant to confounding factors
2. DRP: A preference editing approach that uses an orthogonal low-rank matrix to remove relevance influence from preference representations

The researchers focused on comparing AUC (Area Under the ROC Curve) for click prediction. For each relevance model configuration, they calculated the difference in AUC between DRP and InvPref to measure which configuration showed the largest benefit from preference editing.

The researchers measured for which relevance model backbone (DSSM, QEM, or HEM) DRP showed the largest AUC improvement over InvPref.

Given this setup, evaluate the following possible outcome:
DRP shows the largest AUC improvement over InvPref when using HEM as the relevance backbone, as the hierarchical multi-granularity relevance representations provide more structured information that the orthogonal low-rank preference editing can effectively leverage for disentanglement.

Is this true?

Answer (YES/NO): NO